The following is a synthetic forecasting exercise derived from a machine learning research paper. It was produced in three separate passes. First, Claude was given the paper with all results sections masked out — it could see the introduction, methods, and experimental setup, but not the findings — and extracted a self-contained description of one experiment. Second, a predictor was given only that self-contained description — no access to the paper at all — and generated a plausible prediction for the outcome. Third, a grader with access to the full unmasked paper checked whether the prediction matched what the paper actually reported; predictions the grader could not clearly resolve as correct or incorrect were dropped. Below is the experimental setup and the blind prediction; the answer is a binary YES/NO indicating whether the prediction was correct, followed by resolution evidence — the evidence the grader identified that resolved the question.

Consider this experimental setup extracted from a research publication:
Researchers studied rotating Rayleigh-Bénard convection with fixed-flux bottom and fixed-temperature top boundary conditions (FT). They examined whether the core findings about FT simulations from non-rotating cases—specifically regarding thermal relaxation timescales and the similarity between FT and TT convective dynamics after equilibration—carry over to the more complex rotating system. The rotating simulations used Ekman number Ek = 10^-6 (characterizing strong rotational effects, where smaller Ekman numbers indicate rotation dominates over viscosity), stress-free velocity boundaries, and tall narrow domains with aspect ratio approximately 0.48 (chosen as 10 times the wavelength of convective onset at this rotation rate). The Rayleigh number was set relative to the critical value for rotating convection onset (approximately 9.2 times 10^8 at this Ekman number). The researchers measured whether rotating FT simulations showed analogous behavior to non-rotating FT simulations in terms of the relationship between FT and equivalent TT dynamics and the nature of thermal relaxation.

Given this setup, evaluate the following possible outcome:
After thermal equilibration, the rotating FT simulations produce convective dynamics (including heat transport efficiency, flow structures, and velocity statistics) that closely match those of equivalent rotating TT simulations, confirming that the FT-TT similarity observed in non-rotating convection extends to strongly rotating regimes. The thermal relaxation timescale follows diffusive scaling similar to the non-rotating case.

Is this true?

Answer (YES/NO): YES